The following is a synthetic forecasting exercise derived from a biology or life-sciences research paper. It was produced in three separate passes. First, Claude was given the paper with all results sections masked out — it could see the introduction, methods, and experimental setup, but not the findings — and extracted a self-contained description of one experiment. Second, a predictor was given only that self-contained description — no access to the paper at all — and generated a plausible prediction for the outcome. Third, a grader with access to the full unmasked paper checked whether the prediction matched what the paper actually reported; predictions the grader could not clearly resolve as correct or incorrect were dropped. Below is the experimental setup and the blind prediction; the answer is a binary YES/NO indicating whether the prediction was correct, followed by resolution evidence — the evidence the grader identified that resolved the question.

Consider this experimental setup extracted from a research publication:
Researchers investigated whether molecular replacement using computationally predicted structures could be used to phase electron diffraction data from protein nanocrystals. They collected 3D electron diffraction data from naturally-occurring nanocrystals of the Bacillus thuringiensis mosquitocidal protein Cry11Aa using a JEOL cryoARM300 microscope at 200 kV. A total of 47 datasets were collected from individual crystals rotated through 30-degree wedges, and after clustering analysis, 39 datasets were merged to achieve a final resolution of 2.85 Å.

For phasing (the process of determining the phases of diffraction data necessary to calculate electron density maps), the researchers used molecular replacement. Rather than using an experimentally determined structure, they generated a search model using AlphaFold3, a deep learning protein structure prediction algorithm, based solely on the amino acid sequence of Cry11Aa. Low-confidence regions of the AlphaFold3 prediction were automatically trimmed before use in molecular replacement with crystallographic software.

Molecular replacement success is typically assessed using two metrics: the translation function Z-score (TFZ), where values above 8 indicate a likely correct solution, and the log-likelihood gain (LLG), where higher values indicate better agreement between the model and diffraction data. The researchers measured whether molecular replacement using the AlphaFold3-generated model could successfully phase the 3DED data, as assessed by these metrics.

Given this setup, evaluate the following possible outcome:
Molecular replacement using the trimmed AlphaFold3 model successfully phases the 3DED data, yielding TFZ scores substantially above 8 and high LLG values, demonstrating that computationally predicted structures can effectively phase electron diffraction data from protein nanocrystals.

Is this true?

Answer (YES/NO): YES